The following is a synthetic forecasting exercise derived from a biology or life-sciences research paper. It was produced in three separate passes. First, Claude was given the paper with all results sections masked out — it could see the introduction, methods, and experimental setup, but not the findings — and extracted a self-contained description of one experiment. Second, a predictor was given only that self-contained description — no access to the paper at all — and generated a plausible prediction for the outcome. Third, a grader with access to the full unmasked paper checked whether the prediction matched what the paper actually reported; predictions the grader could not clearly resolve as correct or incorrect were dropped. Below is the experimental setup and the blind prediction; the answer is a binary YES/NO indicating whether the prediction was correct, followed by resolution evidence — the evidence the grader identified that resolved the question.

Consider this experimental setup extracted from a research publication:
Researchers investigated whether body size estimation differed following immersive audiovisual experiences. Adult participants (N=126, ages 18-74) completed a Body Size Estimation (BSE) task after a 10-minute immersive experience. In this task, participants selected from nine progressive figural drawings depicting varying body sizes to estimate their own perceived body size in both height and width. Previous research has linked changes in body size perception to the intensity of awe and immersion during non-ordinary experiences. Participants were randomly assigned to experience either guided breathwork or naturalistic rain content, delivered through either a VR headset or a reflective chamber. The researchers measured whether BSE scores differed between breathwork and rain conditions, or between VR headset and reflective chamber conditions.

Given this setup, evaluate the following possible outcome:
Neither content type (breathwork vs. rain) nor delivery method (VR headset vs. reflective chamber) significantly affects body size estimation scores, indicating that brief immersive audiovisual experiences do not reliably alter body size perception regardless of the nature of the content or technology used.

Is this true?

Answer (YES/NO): YES